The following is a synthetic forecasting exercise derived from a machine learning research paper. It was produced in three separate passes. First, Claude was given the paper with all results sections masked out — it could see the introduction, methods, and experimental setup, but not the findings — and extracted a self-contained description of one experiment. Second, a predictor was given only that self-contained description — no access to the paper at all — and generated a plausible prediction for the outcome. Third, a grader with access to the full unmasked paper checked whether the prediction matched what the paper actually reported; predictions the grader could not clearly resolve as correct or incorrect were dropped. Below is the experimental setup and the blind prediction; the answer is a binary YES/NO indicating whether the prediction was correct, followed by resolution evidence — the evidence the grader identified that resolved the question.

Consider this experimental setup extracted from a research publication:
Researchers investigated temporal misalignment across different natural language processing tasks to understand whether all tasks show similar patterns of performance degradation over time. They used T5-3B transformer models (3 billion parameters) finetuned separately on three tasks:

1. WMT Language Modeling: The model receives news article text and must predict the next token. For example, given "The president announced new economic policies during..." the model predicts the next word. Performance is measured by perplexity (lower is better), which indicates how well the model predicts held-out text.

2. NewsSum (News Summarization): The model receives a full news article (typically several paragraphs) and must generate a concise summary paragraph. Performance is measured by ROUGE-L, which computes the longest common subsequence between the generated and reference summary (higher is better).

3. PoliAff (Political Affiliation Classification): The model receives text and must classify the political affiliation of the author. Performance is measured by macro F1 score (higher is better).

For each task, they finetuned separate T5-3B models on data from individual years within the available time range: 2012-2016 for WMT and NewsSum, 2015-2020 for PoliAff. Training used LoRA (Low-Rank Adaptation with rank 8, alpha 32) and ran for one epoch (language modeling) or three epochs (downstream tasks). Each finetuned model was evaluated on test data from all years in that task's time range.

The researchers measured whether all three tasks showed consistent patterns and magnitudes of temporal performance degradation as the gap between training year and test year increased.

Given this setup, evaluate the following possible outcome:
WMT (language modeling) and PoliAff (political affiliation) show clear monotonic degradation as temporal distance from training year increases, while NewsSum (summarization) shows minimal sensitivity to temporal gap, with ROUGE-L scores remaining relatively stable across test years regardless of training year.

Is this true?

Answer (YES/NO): NO